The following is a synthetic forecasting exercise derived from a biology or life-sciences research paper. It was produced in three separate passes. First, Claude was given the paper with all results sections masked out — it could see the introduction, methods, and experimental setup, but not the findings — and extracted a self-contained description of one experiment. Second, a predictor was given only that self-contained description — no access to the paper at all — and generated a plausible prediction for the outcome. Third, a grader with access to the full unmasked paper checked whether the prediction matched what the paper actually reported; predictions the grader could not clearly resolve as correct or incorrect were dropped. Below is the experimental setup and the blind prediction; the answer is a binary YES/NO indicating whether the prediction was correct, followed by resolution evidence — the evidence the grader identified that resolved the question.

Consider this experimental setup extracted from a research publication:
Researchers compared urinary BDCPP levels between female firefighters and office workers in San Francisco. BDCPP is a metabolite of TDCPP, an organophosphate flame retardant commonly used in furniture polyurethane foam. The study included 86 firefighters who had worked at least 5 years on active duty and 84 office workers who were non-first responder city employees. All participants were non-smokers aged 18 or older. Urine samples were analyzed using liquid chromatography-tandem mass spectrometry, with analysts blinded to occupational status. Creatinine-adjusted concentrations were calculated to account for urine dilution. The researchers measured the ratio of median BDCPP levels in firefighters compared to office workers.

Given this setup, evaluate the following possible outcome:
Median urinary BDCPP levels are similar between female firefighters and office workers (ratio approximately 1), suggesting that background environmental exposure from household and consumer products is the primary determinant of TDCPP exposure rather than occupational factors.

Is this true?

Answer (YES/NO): NO